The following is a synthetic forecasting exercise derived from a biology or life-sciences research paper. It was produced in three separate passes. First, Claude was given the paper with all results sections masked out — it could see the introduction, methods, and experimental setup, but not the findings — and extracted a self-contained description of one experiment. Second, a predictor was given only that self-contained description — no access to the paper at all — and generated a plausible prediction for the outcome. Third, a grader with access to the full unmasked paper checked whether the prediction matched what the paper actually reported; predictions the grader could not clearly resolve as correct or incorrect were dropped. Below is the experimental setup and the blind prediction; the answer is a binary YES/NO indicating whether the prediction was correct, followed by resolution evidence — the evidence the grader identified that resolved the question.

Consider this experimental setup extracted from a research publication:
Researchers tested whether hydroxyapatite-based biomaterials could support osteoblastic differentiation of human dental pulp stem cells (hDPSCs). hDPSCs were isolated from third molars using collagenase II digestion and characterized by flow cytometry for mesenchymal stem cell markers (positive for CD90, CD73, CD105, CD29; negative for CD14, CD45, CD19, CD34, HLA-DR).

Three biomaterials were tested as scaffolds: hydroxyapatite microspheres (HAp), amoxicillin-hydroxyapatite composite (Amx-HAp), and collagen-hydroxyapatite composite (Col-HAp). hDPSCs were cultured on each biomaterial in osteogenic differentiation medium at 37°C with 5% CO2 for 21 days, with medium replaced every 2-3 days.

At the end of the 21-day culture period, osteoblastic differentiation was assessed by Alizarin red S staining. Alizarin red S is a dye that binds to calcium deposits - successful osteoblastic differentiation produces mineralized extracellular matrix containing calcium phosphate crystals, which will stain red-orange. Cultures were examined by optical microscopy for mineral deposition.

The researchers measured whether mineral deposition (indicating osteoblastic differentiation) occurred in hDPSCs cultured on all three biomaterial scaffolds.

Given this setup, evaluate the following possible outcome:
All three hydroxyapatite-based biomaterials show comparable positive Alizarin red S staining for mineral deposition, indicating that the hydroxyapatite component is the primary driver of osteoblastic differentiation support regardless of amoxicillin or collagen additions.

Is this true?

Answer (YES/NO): NO